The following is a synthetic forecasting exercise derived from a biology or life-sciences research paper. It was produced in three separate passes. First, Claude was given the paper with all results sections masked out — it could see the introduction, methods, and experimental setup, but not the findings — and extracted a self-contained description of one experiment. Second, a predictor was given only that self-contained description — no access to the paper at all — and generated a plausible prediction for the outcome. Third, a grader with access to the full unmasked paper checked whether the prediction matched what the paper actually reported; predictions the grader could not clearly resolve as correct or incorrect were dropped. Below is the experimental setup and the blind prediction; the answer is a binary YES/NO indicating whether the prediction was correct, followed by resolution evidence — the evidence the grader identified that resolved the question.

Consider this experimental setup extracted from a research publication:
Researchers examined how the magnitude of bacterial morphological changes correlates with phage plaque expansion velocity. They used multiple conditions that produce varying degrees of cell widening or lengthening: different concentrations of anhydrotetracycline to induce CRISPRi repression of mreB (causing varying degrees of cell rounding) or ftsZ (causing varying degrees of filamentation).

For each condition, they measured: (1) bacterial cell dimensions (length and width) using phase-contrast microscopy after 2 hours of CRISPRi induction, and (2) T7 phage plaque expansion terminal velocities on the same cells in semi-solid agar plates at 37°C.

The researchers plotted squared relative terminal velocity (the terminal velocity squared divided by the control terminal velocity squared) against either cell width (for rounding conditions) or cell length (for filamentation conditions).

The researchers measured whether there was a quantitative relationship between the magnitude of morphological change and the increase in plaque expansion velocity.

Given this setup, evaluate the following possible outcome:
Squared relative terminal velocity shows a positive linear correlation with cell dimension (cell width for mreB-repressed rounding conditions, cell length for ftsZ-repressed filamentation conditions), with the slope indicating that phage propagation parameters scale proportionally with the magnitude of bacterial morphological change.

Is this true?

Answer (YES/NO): NO